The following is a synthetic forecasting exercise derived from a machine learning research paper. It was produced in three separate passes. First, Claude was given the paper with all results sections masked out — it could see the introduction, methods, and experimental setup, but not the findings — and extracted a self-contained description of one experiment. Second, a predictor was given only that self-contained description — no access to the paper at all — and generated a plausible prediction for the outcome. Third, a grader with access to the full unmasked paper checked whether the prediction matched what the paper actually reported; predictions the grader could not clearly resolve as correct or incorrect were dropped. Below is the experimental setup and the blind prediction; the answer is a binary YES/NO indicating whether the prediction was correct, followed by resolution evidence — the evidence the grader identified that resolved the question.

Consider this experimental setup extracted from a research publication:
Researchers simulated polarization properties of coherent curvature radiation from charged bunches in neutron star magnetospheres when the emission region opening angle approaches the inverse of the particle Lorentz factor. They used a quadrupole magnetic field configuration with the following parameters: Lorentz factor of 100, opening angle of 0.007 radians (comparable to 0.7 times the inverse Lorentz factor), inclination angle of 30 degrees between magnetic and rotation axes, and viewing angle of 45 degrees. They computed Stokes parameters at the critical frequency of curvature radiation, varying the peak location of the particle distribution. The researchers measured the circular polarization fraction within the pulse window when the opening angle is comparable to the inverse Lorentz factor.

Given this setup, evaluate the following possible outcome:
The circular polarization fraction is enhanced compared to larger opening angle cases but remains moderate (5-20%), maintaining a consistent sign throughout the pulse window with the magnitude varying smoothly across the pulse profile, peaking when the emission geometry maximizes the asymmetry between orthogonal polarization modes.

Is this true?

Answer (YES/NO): NO